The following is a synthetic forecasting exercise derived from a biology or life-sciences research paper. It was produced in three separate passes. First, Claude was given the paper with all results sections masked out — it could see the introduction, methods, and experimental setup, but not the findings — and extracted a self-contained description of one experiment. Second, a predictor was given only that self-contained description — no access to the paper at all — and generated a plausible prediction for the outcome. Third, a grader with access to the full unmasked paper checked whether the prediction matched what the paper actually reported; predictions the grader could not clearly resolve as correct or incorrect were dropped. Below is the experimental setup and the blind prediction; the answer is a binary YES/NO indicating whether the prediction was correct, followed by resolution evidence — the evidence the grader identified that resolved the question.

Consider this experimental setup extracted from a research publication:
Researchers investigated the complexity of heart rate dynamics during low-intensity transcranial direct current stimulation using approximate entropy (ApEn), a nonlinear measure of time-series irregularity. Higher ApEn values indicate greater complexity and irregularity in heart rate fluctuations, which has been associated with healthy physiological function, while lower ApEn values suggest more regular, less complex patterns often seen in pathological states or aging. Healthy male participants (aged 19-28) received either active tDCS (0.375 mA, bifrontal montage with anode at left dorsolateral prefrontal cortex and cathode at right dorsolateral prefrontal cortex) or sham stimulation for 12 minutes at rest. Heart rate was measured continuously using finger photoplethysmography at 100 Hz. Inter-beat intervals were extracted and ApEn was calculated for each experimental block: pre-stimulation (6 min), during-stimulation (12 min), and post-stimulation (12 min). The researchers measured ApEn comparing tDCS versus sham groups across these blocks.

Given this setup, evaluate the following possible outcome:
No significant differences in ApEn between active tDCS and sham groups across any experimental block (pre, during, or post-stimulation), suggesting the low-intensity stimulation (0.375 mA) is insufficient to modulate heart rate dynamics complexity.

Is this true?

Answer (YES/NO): YES